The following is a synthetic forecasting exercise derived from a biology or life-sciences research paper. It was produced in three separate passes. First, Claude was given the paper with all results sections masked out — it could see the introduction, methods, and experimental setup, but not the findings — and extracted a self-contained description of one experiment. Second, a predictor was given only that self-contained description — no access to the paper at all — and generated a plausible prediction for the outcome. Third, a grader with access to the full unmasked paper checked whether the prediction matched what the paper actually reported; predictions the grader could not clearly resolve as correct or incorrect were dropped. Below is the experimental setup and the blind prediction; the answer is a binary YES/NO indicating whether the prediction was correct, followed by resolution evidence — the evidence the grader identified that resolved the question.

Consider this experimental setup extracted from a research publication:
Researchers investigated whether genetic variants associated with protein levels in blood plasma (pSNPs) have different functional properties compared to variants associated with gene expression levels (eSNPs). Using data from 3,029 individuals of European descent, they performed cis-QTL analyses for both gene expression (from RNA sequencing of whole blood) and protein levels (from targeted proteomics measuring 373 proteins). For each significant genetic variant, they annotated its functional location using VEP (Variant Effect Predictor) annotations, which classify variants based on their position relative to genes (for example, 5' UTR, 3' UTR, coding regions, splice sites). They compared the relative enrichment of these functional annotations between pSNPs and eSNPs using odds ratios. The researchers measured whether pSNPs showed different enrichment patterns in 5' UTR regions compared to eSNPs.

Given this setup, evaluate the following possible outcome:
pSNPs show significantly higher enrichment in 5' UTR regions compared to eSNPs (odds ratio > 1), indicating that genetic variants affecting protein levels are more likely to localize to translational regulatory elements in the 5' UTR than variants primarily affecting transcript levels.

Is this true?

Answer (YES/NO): YES